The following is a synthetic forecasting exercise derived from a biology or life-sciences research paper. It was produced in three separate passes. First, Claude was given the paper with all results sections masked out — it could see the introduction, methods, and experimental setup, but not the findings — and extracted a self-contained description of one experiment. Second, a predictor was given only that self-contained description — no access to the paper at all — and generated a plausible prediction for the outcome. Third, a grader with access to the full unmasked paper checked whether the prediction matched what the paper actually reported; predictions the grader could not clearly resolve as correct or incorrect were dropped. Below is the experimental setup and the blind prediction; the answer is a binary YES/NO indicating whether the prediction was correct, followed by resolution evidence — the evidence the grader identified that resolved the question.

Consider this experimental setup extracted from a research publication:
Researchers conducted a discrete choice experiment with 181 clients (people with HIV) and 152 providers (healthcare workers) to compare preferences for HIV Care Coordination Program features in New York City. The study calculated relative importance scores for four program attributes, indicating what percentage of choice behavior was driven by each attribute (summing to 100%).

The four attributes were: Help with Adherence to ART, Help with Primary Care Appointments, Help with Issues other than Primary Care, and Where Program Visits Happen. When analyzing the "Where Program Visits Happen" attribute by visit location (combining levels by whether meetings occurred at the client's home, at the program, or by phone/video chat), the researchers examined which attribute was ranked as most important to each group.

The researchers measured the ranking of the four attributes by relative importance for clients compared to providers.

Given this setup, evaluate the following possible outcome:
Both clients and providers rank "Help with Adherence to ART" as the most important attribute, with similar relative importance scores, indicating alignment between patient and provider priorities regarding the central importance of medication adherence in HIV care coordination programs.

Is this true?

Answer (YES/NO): NO